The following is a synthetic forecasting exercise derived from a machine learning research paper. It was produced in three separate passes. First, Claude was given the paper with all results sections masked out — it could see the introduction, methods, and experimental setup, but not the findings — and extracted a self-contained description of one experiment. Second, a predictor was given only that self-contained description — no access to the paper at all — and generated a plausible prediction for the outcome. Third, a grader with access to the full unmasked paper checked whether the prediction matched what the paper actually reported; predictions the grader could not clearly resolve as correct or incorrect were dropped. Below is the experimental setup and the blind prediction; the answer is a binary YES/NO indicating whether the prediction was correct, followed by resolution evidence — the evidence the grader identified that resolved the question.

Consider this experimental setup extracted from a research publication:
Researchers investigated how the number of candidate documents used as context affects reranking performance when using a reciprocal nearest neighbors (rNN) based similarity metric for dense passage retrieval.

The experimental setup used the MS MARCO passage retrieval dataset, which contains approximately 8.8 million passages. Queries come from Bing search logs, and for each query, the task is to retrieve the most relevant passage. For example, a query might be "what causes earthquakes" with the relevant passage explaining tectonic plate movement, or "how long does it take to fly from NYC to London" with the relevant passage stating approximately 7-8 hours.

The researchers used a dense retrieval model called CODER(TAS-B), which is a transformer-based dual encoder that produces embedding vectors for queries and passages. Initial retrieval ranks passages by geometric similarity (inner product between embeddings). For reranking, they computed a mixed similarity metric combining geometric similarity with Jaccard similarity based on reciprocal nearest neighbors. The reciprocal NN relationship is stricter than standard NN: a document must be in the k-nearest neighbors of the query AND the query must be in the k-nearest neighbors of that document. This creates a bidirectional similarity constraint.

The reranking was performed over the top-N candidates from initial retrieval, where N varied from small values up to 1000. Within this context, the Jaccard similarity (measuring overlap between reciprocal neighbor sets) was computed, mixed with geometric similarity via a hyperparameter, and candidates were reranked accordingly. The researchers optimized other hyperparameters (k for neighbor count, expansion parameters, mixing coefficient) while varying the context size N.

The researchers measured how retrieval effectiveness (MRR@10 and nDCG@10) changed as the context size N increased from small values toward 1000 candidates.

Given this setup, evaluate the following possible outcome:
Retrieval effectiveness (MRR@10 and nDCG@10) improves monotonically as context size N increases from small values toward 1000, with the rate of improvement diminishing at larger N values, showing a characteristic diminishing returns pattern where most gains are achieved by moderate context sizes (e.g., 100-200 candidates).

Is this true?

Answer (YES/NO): NO